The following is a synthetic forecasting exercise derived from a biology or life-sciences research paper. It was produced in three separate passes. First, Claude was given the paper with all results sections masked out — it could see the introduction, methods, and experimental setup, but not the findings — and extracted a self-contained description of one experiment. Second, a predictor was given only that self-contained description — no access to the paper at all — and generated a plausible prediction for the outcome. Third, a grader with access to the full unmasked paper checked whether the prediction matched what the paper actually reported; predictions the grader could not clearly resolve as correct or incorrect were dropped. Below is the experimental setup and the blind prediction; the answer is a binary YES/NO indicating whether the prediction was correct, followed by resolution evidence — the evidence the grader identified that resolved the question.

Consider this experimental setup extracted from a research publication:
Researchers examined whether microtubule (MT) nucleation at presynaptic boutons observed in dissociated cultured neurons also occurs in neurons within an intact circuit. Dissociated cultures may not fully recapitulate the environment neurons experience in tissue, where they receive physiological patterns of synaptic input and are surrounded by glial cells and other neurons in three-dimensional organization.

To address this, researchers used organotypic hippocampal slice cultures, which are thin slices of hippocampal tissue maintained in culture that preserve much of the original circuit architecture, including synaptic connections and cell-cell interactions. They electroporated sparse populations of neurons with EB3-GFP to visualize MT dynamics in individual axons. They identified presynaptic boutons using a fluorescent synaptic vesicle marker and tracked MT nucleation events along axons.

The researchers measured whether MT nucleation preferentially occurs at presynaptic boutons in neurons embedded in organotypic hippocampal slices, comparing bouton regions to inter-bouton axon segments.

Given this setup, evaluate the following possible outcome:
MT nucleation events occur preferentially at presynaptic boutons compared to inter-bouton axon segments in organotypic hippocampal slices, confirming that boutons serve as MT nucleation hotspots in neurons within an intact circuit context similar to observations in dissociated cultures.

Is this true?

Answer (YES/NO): YES